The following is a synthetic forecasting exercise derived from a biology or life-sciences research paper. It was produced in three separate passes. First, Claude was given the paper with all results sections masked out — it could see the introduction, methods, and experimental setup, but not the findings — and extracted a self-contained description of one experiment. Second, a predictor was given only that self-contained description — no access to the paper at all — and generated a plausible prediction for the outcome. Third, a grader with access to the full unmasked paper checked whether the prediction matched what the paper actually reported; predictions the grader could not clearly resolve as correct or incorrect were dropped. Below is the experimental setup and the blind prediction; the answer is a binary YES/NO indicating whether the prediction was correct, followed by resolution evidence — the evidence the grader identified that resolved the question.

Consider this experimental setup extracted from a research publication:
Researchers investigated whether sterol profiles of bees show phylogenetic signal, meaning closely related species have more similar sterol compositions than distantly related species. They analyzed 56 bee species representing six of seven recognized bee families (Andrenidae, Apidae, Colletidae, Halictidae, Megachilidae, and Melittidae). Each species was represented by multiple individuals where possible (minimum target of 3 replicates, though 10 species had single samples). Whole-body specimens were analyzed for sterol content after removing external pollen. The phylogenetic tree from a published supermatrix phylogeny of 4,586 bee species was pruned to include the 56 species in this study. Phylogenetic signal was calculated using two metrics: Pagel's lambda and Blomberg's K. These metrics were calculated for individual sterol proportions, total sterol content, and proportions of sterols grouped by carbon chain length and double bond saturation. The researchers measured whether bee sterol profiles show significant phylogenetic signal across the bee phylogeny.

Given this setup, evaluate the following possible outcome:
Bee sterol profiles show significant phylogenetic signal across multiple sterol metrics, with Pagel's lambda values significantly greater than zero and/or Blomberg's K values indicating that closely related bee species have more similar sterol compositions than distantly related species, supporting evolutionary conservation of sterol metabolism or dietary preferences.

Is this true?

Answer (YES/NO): NO